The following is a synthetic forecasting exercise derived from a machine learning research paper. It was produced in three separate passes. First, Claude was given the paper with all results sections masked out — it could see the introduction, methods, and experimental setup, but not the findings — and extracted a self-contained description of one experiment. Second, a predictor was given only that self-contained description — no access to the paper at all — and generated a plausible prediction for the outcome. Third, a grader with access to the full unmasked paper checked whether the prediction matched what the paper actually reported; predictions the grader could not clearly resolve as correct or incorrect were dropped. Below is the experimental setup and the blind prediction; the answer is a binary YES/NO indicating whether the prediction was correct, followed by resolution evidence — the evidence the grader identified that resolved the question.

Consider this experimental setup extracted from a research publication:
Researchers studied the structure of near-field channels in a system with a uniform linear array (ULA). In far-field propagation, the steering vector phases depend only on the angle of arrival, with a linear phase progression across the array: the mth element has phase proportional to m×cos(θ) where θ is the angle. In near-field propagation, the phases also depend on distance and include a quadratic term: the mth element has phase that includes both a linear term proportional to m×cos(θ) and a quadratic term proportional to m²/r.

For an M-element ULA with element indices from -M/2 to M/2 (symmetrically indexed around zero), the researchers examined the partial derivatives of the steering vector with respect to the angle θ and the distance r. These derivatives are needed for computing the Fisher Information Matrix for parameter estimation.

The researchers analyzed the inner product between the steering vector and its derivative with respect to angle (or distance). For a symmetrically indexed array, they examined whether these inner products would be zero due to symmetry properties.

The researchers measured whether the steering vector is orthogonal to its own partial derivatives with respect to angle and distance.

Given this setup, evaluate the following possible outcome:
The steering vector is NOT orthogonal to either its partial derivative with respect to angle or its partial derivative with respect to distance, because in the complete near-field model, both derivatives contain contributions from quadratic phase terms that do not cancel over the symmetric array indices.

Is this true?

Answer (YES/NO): NO